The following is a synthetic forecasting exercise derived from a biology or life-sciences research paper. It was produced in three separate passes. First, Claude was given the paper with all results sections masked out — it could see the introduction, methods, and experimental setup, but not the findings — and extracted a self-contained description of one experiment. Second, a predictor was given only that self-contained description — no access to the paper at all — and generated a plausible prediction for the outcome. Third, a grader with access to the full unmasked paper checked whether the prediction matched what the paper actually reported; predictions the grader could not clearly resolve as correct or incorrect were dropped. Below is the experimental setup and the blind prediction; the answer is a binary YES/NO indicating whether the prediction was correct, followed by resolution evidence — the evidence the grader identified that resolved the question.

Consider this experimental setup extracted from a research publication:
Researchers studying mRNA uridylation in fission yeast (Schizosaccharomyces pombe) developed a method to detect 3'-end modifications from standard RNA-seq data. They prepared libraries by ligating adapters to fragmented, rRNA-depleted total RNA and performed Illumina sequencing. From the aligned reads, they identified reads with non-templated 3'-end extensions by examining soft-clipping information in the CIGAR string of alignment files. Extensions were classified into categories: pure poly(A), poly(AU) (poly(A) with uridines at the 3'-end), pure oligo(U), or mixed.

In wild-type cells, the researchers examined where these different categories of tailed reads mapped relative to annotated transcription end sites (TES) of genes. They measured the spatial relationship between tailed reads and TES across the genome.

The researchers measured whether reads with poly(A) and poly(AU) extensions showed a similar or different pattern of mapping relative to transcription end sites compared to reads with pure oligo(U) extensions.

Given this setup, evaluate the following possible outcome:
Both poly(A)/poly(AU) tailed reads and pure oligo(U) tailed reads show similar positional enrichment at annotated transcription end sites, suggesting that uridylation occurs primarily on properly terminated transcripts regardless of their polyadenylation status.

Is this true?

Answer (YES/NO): NO